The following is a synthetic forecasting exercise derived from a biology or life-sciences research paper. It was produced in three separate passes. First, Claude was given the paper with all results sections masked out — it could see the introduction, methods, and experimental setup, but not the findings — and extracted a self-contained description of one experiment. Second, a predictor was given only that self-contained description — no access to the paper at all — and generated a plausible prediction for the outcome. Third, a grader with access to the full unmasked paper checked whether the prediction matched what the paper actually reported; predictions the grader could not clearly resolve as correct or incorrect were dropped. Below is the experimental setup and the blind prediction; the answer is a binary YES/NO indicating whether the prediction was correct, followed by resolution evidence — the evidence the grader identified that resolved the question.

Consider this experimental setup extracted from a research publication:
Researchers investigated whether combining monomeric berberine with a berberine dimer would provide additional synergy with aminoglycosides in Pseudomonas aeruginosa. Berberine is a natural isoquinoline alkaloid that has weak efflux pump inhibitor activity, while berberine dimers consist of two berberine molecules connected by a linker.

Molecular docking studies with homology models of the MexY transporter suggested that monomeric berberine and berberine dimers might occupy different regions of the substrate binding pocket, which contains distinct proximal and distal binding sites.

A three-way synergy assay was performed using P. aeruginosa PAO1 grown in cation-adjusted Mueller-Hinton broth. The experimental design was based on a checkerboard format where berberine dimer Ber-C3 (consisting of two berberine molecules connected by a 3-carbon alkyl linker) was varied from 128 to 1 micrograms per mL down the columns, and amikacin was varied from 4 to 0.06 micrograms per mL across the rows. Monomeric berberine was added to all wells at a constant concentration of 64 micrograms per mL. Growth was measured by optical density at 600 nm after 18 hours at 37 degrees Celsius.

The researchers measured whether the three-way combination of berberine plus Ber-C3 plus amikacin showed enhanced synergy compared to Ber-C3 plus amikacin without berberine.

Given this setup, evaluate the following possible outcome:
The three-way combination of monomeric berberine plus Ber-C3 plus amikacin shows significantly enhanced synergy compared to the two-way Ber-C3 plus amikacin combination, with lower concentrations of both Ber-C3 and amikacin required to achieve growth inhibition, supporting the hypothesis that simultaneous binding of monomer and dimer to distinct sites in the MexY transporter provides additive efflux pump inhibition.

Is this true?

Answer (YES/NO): NO